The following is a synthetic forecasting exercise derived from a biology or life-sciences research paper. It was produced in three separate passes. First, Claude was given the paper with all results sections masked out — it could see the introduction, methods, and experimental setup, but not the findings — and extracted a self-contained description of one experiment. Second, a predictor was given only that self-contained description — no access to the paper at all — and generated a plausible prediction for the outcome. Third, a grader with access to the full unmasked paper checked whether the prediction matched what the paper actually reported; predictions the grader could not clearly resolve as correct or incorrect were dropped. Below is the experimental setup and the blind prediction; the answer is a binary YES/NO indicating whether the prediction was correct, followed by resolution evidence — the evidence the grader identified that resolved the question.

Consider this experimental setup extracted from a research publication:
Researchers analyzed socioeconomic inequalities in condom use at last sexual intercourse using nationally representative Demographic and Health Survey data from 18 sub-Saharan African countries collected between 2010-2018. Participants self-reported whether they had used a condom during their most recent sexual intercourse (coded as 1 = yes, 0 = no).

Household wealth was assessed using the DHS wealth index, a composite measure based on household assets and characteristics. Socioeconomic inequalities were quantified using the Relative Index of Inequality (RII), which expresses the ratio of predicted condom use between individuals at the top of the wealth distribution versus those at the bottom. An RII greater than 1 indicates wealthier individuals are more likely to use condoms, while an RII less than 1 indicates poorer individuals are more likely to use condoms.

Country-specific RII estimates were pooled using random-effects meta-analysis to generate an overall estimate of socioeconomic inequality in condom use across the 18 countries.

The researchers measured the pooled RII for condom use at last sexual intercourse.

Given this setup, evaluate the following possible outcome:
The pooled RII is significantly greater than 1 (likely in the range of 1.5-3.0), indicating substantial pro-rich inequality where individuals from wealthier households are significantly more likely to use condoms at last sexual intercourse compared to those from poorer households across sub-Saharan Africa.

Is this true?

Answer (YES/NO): NO